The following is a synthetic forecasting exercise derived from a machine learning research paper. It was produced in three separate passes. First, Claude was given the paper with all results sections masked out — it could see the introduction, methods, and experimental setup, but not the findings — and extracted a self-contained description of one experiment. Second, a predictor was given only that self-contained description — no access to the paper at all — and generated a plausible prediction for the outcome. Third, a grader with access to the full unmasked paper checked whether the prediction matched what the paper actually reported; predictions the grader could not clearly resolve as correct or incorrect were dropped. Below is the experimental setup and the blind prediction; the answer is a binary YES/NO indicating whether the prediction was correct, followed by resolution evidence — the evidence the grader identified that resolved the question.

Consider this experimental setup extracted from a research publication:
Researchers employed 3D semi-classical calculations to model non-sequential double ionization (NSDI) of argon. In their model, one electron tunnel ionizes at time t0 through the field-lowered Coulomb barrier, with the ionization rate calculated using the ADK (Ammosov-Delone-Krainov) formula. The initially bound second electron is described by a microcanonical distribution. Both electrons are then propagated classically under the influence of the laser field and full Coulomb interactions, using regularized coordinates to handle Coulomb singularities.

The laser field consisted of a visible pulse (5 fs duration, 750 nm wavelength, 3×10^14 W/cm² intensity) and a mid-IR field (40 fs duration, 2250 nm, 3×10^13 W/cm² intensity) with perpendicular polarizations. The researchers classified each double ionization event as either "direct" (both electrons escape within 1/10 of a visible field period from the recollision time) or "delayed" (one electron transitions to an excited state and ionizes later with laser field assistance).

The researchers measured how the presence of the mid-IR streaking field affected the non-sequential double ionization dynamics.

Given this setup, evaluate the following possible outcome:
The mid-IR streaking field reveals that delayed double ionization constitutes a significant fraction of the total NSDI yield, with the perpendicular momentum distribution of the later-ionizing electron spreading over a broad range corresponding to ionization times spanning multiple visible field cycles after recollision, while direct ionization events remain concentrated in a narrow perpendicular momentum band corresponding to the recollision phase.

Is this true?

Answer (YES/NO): NO